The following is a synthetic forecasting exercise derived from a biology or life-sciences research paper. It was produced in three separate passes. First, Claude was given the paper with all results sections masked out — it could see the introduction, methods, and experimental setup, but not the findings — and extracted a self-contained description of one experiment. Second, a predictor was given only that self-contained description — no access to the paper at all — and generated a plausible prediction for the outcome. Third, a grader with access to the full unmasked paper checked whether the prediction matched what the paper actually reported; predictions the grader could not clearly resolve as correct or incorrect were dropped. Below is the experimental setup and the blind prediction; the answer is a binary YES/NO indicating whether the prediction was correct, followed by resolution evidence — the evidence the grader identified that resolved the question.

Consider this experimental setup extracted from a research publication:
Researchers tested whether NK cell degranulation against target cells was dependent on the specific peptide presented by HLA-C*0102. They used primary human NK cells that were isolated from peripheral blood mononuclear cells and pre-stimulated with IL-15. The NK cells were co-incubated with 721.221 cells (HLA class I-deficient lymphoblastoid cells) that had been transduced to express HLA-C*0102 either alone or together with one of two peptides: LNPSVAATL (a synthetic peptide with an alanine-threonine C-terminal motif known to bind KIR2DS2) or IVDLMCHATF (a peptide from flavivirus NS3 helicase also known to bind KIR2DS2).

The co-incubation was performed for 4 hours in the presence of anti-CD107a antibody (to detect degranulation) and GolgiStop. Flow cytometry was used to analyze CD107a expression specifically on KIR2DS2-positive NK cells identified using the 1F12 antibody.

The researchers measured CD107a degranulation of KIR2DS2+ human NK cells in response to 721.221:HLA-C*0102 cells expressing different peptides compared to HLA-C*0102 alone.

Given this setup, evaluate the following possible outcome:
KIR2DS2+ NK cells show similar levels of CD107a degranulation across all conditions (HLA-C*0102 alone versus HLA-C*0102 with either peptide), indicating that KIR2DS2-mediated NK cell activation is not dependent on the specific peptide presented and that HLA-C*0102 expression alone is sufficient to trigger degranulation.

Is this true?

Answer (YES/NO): NO